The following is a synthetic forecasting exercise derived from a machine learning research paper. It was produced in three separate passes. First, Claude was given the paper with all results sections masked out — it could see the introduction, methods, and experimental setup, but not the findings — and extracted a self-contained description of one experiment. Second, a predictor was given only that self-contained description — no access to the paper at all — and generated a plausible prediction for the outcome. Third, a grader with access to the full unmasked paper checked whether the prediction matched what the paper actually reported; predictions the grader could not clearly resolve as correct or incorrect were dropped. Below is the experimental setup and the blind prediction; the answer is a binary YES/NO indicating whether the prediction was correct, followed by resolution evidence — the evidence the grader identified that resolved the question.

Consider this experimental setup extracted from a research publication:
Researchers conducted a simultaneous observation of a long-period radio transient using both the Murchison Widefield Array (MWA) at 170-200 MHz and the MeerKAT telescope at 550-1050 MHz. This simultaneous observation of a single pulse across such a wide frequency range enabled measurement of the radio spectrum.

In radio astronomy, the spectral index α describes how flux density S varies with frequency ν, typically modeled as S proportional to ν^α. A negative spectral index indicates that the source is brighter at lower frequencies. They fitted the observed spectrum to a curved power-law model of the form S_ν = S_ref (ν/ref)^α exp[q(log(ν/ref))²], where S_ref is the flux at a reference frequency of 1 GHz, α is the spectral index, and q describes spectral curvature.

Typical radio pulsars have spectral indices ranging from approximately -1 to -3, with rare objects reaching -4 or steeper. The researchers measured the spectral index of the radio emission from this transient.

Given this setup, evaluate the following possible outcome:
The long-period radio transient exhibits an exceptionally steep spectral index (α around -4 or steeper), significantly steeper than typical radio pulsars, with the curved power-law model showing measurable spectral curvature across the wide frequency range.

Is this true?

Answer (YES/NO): YES